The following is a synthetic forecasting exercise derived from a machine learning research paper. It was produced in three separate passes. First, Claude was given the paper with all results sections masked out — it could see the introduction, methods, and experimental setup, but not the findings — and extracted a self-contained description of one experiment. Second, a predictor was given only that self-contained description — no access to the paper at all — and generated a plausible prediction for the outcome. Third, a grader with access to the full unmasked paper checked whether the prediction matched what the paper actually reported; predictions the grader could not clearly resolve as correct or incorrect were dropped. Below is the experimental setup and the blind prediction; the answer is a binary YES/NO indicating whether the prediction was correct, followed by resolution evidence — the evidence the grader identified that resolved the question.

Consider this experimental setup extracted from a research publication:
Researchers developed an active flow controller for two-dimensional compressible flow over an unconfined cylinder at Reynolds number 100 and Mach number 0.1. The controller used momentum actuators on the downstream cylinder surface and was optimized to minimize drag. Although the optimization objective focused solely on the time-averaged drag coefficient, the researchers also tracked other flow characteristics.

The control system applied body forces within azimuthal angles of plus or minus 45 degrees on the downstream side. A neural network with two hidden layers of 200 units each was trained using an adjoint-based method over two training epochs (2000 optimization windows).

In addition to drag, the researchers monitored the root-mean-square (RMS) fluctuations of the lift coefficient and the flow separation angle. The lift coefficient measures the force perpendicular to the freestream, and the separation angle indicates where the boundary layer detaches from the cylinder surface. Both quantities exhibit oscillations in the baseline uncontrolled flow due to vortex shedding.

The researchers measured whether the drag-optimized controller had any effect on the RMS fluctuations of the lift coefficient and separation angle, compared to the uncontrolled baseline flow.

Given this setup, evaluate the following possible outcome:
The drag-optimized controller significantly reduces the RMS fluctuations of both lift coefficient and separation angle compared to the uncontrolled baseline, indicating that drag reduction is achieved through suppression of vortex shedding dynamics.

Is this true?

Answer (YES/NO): YES